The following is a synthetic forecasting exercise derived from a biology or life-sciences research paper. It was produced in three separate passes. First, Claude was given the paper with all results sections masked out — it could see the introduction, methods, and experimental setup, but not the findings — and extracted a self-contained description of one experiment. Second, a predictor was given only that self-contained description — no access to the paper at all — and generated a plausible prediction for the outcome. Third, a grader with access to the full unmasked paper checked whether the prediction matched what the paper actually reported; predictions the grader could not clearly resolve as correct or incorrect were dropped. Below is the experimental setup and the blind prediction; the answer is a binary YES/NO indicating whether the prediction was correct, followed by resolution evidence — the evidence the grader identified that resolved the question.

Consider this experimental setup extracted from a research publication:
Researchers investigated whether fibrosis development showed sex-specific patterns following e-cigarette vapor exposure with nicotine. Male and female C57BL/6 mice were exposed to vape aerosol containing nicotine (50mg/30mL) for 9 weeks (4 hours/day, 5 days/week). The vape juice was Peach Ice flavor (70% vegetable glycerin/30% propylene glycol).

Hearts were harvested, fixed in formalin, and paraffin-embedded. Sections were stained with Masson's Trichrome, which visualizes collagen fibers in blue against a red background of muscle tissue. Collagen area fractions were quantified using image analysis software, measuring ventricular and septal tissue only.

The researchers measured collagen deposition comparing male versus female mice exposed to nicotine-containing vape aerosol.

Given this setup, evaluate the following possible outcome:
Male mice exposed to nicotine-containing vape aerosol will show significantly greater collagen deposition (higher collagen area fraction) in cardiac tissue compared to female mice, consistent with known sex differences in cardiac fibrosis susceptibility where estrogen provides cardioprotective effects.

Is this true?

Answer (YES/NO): NO